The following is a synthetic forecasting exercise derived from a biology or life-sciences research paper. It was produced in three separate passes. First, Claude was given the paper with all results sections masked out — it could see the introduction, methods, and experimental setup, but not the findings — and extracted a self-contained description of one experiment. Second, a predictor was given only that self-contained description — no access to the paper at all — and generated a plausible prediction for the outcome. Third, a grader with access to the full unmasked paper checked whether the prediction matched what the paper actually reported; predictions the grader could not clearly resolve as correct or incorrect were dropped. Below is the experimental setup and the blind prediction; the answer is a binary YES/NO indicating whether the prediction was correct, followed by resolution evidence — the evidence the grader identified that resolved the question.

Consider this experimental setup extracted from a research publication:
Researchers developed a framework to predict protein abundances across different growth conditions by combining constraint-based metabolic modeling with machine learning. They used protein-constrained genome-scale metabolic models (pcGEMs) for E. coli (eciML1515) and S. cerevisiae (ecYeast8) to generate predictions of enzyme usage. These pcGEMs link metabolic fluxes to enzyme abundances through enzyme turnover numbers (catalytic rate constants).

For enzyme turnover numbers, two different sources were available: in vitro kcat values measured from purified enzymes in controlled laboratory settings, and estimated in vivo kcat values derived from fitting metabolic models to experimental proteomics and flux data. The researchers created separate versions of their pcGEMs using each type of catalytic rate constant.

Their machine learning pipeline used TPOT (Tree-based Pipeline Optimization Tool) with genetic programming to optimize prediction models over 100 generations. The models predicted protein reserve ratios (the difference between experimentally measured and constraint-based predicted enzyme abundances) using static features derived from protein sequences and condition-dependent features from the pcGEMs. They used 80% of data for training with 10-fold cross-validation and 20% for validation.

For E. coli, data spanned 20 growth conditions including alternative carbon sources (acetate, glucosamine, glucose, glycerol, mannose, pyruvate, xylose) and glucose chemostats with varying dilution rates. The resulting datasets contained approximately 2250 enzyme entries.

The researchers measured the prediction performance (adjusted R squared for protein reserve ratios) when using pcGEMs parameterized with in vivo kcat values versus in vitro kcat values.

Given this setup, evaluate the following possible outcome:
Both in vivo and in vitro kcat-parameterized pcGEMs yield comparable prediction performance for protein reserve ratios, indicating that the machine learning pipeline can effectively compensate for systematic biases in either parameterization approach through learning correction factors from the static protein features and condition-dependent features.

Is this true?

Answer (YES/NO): NO